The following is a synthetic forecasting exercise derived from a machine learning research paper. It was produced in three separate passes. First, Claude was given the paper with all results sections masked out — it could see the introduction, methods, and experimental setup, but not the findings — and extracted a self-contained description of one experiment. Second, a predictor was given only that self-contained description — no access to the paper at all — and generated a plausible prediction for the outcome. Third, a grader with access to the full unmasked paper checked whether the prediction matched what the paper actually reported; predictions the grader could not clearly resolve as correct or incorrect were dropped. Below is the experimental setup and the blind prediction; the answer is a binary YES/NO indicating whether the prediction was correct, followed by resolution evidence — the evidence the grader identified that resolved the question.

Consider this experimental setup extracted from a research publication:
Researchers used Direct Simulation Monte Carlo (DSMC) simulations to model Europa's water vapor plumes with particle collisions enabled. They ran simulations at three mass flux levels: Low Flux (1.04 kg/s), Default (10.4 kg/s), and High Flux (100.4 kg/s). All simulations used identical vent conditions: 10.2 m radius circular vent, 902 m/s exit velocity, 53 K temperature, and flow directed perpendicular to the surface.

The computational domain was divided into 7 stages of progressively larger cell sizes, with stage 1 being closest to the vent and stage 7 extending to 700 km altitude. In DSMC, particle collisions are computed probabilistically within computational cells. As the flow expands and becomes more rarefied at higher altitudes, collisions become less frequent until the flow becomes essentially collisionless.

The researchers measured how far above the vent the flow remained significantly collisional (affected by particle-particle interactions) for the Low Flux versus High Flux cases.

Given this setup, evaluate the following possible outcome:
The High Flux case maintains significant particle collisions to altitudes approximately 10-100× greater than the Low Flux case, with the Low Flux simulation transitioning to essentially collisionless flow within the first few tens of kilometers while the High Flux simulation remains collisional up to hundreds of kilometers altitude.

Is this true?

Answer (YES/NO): NO